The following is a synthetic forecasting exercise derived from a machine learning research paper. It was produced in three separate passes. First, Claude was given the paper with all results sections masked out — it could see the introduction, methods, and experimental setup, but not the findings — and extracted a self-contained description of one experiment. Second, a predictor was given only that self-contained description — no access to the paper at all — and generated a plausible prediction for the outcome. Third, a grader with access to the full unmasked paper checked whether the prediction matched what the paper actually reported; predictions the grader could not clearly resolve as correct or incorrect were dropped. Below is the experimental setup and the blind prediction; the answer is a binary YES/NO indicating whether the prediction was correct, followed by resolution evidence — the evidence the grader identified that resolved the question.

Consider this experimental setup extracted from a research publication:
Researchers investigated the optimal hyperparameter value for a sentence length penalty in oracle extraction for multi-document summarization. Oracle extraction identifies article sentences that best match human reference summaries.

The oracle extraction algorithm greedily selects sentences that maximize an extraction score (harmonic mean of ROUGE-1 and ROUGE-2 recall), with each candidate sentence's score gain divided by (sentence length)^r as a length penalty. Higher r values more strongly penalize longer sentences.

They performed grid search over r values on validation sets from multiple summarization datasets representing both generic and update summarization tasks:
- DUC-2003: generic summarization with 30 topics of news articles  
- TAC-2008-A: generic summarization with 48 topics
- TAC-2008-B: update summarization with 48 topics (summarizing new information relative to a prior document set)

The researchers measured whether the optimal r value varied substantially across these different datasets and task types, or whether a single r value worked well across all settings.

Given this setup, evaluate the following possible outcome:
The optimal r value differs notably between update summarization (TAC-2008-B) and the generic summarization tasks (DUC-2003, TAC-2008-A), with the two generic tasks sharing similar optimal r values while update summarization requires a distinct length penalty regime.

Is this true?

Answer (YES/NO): NO